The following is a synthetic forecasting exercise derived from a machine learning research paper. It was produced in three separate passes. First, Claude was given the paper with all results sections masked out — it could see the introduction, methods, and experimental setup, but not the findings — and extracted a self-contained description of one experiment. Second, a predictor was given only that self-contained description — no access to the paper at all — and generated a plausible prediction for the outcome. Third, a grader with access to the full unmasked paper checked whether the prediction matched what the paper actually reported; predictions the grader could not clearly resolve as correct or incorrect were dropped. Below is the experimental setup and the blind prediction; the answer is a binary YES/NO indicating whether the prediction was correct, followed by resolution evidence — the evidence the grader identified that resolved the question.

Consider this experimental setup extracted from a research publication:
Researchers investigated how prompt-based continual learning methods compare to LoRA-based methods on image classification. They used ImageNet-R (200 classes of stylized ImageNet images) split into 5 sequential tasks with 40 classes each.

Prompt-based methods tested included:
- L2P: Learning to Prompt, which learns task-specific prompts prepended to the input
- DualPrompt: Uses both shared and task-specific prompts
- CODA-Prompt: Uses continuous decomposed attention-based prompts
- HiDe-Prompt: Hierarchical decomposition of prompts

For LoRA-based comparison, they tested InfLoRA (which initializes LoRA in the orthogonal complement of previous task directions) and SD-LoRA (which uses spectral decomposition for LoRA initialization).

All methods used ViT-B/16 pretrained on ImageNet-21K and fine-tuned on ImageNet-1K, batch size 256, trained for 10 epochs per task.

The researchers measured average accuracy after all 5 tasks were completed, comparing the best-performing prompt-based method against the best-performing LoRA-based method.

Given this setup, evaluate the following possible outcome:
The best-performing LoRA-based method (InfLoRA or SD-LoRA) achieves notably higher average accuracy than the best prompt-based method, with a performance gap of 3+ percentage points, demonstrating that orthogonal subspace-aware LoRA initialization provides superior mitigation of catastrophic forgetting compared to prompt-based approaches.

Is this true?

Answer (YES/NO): NO